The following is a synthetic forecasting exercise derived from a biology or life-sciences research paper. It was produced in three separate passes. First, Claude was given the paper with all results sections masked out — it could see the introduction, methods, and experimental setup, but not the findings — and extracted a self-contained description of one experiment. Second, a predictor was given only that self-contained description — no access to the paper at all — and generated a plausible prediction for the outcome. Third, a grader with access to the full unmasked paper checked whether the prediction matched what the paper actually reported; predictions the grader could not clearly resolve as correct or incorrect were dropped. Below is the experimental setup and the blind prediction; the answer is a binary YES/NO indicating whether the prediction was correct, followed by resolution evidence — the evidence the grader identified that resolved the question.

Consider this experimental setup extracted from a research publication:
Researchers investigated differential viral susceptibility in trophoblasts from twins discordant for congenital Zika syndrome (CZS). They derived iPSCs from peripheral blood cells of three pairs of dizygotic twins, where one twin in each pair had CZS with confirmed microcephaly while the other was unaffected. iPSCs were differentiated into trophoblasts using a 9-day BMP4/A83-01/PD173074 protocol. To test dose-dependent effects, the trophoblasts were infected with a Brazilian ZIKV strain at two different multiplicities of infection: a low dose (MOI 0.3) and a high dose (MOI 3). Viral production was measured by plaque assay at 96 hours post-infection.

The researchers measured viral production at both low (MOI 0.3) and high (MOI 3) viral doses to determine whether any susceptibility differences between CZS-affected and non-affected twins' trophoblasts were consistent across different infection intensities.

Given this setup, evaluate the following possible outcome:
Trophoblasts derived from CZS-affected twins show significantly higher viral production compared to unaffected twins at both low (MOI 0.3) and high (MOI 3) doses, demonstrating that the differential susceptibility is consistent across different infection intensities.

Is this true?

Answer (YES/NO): NO